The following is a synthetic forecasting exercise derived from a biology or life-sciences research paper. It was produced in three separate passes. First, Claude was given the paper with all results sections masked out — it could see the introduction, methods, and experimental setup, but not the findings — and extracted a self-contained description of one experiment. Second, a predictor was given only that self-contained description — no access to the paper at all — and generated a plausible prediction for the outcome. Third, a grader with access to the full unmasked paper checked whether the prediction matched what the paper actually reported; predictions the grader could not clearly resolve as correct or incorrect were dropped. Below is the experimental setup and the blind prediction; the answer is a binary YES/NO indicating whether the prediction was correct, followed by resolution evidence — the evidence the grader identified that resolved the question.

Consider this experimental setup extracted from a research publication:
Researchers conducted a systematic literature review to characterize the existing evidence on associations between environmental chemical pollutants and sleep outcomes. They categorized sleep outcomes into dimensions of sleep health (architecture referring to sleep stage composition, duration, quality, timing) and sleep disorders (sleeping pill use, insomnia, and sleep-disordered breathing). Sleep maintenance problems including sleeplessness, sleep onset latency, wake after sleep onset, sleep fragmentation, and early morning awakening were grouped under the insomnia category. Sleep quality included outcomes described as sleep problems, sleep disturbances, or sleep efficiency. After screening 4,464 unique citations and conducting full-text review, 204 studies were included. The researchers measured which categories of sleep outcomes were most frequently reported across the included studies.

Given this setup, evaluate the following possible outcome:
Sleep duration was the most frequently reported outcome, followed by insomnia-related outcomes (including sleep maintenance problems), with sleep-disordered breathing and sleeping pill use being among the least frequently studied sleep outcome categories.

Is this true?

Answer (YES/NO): NO